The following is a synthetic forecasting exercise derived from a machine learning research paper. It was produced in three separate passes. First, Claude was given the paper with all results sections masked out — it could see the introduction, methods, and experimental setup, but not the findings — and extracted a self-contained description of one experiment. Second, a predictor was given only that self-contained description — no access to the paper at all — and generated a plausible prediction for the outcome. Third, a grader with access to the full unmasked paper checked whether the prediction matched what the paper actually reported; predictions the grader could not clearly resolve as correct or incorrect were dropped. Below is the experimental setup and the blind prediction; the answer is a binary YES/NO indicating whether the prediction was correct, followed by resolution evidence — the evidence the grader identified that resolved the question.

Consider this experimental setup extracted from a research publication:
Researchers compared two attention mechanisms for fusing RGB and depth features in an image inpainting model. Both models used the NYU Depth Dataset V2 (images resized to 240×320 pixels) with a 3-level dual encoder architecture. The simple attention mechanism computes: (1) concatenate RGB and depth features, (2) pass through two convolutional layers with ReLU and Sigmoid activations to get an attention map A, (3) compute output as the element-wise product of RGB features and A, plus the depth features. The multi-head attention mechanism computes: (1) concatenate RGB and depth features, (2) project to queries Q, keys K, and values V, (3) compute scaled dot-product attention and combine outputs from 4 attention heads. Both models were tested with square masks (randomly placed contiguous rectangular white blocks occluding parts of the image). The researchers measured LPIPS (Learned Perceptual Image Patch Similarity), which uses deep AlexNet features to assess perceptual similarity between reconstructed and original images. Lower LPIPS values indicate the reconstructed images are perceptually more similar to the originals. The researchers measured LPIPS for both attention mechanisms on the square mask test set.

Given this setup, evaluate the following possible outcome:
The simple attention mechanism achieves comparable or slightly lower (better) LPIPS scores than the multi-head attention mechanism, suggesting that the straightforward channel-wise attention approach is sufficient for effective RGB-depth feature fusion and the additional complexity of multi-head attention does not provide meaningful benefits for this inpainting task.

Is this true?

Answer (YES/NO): NO